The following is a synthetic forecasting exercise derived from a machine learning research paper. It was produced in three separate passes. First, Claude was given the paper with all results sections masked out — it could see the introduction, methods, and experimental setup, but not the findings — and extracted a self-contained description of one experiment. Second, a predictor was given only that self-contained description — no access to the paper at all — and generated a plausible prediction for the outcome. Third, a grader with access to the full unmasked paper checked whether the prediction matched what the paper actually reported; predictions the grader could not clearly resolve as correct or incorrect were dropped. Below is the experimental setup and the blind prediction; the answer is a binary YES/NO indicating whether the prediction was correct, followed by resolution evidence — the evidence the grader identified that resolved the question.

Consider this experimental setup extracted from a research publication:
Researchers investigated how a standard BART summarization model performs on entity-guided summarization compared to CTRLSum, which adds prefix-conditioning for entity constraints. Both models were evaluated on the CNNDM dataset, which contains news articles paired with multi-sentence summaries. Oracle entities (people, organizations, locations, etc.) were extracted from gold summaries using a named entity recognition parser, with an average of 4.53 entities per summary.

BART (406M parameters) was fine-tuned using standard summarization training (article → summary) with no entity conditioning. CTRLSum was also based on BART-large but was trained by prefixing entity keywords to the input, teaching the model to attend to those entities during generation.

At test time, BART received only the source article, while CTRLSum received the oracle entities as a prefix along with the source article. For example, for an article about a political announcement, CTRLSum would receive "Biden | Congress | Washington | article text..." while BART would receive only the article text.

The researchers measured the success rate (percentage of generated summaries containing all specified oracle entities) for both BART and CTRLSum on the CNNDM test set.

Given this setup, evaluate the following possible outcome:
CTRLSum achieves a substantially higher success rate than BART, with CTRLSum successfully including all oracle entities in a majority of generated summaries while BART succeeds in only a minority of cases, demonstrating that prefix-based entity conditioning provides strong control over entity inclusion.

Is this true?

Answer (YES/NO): YES